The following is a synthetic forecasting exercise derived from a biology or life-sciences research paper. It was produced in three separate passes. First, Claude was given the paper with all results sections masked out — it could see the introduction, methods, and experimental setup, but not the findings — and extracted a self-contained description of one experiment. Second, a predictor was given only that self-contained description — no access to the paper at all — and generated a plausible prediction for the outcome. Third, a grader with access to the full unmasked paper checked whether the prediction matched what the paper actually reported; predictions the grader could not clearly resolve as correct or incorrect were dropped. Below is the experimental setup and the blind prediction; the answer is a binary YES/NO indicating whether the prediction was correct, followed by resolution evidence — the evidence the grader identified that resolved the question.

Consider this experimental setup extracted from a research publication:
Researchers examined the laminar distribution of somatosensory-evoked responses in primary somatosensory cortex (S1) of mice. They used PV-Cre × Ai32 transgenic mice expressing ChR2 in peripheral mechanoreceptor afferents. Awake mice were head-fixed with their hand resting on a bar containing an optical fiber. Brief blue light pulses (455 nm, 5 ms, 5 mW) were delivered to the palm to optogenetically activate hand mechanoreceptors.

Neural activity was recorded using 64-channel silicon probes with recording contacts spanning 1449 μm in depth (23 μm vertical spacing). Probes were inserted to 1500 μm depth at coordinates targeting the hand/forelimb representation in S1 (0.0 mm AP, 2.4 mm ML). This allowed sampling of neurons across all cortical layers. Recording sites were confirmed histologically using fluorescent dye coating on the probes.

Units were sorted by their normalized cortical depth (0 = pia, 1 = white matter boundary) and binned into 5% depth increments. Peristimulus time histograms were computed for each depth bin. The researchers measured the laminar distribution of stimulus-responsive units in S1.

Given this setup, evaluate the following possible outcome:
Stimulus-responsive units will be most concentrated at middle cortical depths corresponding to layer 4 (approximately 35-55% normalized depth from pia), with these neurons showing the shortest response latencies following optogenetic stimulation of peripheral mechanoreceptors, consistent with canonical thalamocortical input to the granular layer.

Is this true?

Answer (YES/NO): NO